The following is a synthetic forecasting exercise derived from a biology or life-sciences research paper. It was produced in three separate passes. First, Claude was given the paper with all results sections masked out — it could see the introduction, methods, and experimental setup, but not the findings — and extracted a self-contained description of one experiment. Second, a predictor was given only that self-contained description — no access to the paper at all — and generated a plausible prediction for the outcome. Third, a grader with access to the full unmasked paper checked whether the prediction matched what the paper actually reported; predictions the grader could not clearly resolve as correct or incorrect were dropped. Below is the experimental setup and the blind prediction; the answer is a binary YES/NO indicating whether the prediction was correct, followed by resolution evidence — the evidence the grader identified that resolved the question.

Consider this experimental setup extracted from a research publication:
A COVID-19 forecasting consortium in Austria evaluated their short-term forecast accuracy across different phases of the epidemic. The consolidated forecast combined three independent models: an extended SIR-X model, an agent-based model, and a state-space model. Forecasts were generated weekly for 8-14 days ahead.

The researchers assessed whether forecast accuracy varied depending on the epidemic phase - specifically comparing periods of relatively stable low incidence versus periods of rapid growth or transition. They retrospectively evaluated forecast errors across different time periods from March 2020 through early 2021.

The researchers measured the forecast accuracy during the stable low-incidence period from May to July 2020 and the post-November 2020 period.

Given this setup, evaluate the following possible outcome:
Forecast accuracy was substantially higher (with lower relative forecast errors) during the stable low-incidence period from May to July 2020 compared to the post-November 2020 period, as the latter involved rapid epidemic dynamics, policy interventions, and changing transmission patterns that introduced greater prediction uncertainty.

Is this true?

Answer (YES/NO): NO